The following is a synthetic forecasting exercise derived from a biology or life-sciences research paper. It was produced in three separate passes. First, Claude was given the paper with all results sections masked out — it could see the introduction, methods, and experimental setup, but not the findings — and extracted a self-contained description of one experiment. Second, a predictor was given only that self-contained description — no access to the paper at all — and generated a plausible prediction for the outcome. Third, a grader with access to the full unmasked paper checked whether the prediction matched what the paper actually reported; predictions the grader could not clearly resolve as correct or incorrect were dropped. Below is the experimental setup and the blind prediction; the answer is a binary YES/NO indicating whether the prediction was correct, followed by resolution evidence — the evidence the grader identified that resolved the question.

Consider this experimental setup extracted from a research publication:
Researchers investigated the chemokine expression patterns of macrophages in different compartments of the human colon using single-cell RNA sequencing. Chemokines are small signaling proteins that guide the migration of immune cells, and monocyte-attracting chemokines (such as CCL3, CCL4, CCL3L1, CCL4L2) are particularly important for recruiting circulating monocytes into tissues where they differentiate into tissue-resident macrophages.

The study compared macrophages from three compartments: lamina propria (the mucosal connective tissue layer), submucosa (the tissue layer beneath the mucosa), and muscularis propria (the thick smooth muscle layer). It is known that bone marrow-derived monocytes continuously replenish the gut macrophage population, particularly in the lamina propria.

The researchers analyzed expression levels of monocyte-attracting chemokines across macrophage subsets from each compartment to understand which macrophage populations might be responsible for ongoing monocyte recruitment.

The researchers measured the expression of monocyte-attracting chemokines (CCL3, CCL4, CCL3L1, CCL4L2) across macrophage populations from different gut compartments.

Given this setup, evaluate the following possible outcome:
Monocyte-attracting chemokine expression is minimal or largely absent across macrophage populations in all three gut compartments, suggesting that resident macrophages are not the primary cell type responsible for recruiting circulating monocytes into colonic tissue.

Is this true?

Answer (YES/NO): NO